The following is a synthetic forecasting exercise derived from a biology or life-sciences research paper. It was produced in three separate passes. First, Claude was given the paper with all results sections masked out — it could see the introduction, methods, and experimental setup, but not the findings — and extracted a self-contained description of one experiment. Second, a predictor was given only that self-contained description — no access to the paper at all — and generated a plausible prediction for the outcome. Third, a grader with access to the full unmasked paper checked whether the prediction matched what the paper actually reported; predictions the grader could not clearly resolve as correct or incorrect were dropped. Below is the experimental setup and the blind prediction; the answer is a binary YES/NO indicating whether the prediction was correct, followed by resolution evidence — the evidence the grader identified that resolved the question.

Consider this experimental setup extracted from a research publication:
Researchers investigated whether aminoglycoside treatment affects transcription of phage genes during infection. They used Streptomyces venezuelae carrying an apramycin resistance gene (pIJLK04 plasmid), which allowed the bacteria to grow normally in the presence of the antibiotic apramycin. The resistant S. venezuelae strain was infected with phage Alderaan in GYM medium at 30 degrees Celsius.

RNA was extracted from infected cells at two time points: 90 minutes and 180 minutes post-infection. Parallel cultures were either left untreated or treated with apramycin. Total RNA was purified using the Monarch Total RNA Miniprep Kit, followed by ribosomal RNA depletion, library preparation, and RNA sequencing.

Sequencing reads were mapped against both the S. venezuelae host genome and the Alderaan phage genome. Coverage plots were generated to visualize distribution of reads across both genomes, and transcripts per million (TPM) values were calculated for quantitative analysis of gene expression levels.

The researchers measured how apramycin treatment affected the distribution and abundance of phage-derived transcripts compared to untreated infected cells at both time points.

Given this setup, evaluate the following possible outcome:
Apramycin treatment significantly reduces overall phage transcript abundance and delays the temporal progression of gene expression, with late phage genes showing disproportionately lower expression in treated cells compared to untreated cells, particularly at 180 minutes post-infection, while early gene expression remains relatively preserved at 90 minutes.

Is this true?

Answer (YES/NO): NO